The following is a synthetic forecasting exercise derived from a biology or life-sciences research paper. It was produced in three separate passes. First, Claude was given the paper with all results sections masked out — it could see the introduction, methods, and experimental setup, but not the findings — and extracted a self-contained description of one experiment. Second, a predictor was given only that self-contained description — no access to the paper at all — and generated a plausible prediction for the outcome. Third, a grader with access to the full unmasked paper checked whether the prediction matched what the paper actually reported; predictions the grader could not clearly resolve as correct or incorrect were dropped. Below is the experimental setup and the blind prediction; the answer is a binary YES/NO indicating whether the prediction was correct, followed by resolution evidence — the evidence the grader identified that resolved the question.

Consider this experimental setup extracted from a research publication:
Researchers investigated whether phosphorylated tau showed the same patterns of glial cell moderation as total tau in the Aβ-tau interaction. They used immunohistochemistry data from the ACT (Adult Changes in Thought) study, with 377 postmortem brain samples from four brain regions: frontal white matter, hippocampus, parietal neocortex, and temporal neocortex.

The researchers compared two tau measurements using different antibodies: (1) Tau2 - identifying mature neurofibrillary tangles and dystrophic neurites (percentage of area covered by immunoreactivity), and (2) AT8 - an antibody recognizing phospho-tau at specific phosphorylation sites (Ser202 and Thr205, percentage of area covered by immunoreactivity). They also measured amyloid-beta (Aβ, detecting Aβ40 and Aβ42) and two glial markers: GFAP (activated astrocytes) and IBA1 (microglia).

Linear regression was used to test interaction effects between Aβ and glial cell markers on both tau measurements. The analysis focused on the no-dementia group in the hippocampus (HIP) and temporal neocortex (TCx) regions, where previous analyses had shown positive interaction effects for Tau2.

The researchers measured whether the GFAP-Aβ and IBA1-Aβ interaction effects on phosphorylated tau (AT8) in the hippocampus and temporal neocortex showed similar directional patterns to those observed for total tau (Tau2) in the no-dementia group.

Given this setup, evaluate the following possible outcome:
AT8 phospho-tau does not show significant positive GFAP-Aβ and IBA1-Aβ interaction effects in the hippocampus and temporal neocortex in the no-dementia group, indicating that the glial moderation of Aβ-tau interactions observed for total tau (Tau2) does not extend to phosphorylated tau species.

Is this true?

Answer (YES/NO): NO